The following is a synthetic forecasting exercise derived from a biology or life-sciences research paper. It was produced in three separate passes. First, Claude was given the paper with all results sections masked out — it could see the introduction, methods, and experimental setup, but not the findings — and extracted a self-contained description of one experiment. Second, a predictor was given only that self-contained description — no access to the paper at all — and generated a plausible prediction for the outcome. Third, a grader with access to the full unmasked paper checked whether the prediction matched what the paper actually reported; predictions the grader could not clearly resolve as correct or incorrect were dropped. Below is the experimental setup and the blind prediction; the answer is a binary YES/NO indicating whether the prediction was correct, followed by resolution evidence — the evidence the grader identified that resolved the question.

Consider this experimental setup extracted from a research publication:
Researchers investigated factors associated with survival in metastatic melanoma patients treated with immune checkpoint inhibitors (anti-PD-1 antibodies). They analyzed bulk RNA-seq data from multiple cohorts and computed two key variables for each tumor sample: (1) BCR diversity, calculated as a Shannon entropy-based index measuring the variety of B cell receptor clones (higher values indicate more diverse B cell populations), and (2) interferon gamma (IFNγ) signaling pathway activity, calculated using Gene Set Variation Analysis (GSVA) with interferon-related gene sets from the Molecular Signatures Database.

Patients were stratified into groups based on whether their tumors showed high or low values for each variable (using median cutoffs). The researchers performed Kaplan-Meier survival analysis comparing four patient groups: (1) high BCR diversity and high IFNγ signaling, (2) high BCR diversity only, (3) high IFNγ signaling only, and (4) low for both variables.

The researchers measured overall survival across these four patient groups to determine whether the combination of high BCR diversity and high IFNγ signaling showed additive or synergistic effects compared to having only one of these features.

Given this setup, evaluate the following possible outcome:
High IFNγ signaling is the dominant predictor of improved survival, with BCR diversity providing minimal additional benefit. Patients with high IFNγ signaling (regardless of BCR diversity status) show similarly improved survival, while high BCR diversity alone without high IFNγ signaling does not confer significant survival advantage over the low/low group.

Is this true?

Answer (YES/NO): NO